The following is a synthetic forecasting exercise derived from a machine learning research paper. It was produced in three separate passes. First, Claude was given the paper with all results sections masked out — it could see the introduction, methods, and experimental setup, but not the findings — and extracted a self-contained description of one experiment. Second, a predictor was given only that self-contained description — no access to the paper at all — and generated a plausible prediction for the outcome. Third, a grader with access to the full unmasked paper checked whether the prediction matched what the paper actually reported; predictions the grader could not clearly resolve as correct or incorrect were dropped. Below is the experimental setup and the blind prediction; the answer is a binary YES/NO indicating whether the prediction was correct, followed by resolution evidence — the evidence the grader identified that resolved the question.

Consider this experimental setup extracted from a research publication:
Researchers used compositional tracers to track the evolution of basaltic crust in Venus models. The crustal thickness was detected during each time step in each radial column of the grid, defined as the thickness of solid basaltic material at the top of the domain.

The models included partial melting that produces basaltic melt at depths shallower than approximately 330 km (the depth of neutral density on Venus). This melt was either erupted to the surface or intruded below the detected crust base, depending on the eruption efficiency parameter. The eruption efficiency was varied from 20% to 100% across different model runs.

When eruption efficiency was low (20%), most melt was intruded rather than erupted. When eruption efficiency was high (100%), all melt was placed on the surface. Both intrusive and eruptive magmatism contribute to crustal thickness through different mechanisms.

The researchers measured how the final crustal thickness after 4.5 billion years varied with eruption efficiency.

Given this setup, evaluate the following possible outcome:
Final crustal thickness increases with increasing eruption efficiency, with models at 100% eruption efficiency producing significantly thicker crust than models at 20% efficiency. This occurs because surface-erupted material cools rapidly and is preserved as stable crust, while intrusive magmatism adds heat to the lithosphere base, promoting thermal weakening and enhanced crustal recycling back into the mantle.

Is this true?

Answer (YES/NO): NO